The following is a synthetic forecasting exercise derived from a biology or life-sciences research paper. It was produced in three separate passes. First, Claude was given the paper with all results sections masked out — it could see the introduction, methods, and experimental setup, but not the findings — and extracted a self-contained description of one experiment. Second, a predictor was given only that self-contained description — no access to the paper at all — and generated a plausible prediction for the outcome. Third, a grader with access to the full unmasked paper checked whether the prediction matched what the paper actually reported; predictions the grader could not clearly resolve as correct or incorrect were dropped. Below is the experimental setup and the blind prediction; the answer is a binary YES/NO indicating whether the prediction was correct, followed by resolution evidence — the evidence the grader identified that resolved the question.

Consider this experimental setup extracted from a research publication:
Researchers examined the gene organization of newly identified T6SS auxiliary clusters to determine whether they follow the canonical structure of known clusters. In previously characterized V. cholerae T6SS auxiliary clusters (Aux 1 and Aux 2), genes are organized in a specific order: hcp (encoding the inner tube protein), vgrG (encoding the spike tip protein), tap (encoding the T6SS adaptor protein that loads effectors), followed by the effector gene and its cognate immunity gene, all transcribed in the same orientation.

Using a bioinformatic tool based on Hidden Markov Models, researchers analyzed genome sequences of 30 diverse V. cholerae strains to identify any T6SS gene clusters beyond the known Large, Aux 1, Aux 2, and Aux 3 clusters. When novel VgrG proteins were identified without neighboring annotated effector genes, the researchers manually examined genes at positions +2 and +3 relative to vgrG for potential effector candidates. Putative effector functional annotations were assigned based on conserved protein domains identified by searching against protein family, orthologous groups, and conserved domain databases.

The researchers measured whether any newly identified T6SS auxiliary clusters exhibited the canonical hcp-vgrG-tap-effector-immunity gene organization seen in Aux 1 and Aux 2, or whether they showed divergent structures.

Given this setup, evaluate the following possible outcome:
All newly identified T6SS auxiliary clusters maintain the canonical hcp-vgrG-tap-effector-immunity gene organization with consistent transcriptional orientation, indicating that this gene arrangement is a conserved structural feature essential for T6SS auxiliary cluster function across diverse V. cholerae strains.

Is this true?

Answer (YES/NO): NO